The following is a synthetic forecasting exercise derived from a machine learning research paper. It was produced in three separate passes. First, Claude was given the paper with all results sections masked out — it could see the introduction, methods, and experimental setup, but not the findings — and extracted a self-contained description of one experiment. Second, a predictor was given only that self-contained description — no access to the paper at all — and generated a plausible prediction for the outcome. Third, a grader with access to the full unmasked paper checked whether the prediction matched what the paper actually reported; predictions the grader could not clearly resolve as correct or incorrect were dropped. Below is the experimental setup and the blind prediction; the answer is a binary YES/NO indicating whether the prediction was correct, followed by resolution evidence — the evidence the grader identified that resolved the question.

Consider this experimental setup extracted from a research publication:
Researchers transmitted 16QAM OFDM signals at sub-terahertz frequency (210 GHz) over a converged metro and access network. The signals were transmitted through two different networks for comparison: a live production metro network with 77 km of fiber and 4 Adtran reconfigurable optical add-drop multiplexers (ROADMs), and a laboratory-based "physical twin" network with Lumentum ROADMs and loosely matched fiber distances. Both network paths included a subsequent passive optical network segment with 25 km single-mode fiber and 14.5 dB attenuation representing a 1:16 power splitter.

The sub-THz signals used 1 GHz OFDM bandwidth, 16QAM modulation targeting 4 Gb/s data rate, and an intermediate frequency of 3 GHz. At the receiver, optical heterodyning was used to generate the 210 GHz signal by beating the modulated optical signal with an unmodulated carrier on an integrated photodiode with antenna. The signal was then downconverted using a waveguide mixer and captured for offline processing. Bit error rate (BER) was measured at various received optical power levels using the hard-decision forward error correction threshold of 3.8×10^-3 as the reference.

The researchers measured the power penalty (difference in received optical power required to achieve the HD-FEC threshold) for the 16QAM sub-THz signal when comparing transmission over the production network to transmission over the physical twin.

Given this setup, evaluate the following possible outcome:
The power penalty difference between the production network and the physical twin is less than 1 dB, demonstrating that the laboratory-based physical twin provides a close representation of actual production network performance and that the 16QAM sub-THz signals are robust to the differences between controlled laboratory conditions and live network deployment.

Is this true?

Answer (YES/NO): NO